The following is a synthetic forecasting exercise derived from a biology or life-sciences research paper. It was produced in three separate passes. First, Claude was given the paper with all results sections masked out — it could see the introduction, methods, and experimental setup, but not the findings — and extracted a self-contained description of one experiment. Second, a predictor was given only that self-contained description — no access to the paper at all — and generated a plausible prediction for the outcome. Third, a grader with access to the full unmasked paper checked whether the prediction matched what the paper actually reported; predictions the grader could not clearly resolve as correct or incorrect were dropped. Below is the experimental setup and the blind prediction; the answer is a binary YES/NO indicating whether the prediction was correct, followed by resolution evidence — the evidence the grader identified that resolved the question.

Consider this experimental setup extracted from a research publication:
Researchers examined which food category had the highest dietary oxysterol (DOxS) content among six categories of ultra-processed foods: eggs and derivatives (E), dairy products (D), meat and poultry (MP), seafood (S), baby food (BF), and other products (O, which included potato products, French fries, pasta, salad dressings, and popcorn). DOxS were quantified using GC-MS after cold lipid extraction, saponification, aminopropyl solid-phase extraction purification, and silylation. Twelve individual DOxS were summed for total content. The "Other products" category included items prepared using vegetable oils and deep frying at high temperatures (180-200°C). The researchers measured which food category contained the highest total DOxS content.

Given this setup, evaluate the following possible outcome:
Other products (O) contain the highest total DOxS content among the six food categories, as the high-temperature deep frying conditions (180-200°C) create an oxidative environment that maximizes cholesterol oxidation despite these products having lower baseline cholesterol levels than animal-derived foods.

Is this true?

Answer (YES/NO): YES